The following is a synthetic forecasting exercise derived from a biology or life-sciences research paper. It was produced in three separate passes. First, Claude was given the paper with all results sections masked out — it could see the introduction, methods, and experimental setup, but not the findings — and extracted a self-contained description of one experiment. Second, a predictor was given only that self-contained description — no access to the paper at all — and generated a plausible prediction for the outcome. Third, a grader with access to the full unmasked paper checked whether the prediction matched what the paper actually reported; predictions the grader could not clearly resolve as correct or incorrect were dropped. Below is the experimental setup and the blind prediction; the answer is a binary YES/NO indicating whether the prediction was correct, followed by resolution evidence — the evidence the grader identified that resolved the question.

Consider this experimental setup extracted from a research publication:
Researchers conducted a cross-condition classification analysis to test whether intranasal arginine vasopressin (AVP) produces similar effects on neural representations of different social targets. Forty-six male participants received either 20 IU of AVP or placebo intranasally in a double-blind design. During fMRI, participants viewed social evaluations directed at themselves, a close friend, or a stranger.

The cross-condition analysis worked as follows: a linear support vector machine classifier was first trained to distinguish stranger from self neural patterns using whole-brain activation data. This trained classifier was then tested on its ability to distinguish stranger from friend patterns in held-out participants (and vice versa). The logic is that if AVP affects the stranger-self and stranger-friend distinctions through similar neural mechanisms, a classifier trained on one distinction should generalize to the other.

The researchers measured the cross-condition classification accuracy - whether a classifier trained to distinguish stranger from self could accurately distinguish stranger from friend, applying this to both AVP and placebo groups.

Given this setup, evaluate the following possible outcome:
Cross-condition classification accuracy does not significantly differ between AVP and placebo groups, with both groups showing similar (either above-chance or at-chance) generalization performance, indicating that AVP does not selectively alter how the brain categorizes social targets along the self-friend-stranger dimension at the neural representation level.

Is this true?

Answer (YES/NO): NO